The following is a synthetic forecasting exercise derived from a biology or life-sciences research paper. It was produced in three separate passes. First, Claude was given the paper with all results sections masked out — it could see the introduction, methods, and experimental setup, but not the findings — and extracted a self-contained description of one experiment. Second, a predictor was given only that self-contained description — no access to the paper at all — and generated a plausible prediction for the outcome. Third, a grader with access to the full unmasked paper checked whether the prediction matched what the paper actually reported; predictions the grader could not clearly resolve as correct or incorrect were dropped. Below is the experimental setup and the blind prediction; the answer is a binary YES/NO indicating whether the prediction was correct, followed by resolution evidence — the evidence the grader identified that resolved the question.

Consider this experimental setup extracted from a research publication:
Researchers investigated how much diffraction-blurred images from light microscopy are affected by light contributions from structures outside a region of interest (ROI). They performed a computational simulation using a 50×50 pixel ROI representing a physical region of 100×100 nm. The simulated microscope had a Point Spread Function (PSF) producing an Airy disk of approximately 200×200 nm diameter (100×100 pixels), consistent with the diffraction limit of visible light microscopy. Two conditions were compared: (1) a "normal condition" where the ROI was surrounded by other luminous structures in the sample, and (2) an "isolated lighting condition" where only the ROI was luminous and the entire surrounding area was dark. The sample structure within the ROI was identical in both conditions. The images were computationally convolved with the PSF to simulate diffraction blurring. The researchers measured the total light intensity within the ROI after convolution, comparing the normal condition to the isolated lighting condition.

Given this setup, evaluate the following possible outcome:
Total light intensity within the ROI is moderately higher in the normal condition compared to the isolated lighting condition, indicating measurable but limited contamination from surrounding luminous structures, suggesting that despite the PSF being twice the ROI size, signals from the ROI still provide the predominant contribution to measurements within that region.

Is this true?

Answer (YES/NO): NO